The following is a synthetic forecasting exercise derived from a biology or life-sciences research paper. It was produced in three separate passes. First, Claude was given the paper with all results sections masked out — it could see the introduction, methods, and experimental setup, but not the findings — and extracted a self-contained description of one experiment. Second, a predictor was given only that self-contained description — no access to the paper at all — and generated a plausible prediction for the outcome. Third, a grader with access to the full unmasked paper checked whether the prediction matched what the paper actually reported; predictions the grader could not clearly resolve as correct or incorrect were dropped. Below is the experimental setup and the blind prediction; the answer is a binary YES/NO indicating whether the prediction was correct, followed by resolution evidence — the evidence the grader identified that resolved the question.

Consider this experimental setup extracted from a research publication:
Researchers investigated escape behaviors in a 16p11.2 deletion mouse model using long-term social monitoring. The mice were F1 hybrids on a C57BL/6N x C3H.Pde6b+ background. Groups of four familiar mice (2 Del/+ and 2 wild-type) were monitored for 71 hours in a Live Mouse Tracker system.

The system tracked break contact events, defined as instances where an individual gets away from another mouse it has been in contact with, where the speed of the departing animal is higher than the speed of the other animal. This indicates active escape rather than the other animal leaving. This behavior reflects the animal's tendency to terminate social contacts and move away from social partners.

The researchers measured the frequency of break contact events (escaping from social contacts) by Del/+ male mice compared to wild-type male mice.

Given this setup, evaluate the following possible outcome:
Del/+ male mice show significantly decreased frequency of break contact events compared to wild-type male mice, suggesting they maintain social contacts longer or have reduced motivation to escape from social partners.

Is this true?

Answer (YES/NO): NO